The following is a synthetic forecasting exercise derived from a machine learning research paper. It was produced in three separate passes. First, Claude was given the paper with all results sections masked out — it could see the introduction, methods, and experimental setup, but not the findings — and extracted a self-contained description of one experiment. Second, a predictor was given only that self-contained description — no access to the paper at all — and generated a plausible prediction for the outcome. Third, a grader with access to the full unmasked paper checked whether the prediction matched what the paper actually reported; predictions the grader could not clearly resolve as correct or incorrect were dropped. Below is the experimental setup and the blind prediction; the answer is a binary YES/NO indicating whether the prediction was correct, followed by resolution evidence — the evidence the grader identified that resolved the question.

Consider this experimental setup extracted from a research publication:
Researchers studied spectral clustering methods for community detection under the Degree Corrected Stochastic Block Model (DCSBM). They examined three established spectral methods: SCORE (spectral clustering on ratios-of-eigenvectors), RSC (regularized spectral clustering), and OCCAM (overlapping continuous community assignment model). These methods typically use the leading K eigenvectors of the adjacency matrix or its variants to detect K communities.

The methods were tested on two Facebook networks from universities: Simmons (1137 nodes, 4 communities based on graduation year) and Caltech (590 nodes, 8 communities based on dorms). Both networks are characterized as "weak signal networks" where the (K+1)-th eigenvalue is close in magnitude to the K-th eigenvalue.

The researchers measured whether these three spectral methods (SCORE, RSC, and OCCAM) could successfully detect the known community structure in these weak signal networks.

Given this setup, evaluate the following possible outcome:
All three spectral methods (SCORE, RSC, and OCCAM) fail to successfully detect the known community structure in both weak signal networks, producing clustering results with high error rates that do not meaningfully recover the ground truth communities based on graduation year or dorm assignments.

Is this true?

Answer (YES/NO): YES